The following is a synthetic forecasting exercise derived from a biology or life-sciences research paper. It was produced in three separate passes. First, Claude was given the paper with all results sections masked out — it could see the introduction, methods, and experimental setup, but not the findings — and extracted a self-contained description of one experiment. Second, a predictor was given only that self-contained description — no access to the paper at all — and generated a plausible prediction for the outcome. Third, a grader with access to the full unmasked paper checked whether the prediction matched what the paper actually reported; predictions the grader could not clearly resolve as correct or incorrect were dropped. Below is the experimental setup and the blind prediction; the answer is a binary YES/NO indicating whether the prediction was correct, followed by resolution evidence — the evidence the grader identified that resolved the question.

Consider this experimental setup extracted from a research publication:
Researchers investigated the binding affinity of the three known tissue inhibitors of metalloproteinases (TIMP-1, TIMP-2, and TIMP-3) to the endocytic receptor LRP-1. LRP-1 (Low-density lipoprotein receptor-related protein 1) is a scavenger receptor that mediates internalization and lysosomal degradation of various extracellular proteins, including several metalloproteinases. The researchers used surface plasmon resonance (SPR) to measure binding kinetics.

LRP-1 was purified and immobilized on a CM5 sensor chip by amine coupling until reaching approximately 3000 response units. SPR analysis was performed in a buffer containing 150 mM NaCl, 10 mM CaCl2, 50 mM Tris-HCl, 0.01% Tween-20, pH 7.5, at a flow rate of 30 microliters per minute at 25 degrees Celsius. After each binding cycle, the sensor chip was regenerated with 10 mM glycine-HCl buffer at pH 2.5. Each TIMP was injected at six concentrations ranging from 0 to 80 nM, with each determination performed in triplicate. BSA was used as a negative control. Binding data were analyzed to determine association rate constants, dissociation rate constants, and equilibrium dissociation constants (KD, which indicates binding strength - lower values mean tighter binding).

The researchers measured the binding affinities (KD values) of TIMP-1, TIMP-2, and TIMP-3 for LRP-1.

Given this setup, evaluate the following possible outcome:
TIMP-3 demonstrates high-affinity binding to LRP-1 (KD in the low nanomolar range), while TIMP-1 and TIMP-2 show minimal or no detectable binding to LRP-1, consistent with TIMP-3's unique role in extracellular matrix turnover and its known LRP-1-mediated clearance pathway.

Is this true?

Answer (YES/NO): NO